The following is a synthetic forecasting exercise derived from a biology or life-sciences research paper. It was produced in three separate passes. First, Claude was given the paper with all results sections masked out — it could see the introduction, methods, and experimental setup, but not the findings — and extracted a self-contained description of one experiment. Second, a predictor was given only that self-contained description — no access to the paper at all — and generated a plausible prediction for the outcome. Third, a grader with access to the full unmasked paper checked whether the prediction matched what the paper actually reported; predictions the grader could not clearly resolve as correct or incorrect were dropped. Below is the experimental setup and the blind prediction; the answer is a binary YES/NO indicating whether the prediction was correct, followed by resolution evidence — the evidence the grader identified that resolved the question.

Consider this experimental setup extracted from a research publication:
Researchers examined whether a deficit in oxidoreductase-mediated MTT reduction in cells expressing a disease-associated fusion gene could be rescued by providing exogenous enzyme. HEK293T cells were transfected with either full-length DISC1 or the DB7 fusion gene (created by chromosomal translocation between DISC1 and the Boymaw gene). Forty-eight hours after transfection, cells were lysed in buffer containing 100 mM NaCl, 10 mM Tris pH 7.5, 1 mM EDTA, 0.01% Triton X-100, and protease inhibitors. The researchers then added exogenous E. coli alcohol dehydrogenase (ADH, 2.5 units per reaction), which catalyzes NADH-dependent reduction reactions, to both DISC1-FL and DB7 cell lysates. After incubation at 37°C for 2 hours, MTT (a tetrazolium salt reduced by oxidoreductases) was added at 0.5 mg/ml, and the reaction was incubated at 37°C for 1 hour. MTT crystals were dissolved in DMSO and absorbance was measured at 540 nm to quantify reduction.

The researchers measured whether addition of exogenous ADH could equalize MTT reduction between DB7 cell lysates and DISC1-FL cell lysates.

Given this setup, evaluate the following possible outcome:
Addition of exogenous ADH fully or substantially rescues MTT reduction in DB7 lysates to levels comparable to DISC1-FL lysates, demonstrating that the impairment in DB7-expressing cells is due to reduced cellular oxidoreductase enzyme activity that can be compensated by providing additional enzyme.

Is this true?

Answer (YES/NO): NO